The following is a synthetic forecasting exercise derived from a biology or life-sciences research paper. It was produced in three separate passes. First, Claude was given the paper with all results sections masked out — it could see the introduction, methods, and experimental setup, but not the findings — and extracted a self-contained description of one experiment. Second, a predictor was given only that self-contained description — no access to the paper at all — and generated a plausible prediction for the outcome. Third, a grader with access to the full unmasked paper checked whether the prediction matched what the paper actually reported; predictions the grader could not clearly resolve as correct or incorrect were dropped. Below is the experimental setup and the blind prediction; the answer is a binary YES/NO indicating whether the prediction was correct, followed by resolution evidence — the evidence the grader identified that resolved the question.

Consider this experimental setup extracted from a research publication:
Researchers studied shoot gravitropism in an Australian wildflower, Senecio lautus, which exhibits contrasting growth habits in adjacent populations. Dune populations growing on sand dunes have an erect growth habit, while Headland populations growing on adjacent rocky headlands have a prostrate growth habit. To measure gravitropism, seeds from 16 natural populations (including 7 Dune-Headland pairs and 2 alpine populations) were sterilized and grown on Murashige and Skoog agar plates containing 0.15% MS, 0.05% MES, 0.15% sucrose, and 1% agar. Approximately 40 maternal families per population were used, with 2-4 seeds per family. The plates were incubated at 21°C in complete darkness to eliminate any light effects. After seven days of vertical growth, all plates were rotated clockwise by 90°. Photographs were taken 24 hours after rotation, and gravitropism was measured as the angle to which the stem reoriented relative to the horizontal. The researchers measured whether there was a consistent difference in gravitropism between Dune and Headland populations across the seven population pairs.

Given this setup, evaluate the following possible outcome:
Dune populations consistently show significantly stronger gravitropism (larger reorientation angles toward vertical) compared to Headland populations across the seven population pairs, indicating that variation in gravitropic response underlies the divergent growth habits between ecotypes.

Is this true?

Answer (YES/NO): NO